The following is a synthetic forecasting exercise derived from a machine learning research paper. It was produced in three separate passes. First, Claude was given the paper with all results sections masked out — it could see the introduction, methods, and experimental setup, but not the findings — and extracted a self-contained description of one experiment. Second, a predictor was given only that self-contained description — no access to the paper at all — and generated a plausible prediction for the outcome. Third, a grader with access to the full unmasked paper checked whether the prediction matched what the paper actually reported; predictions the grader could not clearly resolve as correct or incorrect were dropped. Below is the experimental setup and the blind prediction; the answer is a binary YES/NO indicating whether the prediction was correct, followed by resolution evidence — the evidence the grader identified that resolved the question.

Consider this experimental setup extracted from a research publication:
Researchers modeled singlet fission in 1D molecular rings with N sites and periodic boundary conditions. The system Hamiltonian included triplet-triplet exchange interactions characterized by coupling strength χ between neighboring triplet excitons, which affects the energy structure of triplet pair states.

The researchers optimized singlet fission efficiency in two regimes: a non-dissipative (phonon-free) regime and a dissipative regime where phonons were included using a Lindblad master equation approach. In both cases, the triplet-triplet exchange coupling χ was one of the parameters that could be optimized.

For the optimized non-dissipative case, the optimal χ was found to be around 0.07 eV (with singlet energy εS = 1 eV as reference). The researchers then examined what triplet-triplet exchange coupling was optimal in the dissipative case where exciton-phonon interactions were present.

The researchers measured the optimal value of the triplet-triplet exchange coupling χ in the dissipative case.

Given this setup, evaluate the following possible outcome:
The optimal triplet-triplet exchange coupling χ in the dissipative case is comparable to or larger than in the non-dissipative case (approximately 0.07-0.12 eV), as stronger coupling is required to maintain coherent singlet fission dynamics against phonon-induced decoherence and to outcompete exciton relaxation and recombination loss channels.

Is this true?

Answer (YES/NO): NO